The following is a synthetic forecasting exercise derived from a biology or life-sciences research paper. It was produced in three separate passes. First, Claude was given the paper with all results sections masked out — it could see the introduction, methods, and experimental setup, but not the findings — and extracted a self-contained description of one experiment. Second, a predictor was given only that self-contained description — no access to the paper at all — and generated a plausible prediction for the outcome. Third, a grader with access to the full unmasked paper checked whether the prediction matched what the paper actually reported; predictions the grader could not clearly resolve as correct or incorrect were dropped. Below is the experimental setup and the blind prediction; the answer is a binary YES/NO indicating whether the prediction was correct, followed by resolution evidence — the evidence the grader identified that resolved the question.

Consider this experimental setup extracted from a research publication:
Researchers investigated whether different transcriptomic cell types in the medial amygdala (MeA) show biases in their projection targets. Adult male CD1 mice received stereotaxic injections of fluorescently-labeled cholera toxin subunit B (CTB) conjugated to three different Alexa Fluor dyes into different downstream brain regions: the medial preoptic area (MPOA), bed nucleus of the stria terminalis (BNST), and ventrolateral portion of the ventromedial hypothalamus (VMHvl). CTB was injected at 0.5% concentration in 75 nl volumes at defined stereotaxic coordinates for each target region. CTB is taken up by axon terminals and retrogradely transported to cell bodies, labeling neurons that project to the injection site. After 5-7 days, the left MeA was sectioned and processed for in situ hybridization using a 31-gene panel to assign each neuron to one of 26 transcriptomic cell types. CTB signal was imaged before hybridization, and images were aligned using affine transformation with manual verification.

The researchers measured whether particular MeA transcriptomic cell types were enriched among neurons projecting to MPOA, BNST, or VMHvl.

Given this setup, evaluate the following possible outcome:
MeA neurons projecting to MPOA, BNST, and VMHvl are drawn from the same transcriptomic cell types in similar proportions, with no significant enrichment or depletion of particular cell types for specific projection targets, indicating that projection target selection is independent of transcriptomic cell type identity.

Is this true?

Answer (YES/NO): NO